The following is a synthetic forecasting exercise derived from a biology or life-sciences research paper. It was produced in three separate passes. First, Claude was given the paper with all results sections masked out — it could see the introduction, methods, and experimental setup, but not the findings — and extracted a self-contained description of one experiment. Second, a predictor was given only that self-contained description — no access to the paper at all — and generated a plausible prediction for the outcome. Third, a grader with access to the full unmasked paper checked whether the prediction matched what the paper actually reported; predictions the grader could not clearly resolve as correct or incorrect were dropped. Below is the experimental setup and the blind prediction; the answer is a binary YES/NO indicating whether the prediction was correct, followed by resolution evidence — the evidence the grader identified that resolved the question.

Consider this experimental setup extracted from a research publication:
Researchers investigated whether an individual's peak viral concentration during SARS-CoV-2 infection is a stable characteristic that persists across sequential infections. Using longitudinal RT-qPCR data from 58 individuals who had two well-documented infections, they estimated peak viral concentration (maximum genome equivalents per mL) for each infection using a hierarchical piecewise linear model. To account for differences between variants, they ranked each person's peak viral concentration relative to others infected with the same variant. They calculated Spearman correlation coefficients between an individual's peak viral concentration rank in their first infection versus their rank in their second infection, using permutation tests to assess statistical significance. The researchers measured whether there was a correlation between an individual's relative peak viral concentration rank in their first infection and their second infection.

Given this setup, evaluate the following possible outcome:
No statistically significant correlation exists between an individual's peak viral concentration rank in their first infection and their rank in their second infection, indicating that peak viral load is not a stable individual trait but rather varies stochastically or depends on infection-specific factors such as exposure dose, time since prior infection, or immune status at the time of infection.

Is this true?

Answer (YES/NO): YES